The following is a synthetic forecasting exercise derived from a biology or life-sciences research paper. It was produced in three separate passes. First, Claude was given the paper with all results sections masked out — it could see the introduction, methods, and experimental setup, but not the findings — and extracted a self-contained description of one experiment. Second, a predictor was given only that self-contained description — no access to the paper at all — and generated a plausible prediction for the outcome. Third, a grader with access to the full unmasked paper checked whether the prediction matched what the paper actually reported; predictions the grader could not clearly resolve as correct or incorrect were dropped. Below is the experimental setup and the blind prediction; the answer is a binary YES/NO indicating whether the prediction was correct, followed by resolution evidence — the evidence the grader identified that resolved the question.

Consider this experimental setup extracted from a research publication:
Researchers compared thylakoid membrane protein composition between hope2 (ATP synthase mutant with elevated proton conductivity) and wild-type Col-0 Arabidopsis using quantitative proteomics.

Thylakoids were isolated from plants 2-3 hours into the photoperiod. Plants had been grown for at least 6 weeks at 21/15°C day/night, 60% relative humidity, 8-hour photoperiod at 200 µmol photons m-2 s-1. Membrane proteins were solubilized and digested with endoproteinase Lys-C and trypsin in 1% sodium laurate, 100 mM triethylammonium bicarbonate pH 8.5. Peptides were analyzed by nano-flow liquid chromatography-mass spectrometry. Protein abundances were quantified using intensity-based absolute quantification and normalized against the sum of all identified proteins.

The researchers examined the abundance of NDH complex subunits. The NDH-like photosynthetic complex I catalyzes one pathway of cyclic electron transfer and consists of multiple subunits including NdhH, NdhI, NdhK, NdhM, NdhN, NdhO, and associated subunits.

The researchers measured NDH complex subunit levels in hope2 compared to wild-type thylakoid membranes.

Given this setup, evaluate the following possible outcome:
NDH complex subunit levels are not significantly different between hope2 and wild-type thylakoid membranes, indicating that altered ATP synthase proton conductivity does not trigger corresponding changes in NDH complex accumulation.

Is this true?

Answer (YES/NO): NO